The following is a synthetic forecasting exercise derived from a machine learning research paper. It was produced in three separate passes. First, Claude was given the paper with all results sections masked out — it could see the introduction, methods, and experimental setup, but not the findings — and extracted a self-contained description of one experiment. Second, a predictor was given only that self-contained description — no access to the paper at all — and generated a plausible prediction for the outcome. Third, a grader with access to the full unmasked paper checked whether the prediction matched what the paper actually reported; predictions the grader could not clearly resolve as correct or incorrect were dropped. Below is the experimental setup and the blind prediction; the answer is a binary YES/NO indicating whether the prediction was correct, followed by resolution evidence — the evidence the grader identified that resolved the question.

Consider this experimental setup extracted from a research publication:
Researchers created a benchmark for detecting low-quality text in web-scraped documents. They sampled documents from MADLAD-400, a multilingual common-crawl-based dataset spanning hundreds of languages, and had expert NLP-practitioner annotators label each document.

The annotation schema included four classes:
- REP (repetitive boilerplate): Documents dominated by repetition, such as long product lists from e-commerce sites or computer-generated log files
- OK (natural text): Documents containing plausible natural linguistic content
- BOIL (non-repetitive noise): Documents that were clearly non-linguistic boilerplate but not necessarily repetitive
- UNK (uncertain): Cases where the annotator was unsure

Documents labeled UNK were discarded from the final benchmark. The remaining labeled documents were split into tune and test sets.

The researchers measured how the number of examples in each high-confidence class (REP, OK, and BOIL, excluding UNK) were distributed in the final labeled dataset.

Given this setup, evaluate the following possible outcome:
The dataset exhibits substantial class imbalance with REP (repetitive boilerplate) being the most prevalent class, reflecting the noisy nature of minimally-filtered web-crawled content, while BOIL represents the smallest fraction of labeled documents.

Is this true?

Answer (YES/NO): NO